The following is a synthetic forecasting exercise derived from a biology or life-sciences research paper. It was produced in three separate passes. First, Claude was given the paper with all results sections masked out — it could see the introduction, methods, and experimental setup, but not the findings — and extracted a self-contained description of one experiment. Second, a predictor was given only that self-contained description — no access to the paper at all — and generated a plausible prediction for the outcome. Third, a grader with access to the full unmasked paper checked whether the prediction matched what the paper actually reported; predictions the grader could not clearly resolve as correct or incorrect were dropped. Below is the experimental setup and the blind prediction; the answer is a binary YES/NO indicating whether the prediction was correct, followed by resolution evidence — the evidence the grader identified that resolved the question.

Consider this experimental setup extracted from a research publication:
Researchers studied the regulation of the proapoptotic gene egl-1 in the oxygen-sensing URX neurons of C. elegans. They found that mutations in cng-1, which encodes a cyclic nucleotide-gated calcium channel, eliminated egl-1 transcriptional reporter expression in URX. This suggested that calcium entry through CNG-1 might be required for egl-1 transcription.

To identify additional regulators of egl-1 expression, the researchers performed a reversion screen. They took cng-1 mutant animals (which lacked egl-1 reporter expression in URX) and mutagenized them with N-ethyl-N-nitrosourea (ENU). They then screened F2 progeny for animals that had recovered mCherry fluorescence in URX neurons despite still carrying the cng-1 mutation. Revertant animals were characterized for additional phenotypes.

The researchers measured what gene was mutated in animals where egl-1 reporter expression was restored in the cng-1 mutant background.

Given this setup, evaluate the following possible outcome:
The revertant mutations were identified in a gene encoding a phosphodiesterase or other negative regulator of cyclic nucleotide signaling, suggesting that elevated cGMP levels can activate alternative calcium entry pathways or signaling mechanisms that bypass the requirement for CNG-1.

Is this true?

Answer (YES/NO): NO